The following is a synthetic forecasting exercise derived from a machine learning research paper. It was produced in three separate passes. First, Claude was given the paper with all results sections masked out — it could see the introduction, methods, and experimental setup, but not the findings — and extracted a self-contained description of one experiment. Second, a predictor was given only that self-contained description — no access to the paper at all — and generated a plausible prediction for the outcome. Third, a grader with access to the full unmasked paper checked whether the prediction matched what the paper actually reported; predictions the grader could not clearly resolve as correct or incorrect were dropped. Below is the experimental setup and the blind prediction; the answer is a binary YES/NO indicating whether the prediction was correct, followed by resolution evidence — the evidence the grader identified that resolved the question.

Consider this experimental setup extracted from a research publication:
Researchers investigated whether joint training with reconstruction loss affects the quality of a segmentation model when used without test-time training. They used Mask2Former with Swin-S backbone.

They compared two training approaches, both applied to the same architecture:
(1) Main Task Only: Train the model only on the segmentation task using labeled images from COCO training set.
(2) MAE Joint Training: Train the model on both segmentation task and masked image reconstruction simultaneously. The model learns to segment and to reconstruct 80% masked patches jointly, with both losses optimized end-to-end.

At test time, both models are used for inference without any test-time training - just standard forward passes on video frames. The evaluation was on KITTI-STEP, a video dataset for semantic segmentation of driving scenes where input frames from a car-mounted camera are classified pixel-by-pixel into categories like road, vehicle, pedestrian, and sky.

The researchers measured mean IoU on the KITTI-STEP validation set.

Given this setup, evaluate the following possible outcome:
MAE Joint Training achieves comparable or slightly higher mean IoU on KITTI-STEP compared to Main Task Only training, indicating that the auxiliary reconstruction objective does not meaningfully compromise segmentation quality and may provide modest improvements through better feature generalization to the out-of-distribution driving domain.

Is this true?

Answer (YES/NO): NO